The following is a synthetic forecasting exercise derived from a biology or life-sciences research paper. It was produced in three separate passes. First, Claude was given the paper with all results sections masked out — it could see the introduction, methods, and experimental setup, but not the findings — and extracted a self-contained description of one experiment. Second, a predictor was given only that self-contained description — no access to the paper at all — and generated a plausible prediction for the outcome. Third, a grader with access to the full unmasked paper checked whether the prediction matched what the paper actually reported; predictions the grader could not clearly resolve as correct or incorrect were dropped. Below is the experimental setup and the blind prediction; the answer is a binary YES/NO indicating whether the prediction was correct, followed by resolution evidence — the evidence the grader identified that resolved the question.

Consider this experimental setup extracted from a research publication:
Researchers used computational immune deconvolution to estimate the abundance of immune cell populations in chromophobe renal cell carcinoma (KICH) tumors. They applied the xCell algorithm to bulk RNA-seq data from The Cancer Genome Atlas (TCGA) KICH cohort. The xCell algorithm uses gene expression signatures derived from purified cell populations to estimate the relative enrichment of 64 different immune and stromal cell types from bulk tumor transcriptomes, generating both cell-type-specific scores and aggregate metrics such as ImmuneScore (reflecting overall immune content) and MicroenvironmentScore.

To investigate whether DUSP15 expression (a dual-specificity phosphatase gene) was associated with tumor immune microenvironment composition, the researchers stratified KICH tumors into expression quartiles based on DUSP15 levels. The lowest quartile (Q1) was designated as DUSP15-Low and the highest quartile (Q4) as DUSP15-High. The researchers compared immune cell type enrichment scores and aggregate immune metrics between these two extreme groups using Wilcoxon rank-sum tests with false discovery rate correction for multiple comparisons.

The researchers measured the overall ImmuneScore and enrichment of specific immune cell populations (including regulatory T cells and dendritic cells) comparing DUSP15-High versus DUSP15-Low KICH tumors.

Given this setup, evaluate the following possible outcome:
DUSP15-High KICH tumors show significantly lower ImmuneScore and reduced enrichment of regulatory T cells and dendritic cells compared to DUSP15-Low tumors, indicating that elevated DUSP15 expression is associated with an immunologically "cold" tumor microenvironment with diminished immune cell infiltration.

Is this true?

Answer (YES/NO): YES